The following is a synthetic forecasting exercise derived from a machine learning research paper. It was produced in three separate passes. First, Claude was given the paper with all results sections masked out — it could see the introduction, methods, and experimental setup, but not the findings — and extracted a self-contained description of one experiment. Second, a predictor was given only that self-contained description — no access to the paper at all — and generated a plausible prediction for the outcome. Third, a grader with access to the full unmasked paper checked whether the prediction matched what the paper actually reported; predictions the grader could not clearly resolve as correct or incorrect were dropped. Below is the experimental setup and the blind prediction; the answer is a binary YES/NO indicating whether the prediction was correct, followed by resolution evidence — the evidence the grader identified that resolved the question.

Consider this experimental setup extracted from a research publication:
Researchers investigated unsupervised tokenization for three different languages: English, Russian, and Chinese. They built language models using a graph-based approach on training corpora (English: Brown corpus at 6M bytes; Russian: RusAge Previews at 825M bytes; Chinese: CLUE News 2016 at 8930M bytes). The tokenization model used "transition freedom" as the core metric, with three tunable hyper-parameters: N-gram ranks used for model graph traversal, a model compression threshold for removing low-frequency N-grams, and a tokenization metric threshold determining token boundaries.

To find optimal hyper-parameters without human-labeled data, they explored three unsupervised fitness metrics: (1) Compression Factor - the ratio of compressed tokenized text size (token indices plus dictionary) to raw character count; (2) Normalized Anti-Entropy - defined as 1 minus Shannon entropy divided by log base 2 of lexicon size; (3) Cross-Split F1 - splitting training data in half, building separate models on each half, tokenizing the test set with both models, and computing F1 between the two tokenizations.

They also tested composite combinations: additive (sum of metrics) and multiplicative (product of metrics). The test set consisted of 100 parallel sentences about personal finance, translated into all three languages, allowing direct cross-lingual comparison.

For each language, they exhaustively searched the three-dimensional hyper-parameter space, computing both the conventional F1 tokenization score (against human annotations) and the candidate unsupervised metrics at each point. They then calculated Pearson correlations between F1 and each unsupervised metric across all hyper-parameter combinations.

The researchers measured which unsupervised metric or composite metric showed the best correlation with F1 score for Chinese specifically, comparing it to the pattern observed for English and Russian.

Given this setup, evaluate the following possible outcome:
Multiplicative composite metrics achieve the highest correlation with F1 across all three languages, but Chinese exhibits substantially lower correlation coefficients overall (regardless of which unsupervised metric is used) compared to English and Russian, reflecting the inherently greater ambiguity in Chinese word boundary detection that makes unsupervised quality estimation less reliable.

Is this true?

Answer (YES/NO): NO